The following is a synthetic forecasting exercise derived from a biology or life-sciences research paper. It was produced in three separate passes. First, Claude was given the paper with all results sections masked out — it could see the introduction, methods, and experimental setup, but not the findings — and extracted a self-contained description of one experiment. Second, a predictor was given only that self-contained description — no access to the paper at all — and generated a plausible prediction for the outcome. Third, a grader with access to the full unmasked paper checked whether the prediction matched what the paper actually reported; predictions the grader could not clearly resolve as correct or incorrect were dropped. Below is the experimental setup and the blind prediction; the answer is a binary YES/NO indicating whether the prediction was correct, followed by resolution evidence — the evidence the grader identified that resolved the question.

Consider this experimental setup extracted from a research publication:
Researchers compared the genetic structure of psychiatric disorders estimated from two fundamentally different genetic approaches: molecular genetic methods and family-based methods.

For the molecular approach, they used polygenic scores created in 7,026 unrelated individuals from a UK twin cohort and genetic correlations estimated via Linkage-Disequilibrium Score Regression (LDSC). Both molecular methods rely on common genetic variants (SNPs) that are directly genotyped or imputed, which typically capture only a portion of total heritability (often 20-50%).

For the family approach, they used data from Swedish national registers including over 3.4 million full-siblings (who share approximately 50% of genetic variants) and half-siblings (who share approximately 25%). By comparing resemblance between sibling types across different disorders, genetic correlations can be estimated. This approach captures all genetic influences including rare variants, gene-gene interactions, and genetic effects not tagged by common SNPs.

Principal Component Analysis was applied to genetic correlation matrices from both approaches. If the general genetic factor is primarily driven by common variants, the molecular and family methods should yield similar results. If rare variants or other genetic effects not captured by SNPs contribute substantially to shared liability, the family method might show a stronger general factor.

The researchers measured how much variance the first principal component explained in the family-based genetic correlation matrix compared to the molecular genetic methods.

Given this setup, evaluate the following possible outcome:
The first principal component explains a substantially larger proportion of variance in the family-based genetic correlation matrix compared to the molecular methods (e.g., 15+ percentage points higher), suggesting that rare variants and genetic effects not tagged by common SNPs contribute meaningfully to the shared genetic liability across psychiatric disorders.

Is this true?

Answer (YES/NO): YES